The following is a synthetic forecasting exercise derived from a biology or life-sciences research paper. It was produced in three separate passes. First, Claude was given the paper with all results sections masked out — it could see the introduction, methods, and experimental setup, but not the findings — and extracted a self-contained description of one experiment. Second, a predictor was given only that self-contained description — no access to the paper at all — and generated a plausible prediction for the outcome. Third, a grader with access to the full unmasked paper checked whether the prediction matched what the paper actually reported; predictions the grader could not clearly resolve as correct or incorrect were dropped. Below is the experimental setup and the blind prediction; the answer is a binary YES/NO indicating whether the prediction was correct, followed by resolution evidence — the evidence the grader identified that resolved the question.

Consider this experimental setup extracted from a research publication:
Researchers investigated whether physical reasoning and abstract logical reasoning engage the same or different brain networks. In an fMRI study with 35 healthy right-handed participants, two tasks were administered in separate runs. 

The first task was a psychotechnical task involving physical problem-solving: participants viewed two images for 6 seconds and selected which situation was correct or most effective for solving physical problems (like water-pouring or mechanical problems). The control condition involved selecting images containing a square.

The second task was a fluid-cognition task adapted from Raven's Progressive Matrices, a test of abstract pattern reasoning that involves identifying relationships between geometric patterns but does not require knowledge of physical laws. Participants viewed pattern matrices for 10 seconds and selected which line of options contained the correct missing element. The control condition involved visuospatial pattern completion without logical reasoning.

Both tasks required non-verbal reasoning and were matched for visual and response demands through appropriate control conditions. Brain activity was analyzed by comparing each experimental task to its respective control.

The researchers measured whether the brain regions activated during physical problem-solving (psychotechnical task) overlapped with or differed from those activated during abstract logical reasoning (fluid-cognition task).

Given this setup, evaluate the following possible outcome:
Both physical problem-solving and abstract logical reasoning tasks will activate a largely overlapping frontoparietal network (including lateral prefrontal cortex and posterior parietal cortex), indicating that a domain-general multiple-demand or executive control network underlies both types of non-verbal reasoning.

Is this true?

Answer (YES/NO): NO